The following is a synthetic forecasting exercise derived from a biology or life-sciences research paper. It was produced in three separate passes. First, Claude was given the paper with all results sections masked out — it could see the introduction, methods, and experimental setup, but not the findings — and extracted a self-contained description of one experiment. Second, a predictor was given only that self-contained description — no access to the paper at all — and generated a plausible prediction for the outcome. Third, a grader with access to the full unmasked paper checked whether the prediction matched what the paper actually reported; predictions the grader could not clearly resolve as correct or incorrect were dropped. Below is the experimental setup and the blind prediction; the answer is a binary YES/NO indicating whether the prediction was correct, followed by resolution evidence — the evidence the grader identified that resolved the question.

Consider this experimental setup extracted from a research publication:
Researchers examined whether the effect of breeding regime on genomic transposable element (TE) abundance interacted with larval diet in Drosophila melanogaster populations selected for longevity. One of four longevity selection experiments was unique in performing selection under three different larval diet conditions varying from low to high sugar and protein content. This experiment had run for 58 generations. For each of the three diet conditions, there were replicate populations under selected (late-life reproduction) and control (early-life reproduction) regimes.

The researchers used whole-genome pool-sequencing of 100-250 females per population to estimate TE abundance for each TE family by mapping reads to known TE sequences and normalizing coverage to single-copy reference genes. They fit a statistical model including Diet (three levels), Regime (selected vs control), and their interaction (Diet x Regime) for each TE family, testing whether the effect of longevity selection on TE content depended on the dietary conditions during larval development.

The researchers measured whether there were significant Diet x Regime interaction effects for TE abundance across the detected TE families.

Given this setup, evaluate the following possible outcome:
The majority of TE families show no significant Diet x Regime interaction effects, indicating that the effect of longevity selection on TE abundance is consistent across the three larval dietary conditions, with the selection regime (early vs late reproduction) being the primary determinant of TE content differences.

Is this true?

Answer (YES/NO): NO